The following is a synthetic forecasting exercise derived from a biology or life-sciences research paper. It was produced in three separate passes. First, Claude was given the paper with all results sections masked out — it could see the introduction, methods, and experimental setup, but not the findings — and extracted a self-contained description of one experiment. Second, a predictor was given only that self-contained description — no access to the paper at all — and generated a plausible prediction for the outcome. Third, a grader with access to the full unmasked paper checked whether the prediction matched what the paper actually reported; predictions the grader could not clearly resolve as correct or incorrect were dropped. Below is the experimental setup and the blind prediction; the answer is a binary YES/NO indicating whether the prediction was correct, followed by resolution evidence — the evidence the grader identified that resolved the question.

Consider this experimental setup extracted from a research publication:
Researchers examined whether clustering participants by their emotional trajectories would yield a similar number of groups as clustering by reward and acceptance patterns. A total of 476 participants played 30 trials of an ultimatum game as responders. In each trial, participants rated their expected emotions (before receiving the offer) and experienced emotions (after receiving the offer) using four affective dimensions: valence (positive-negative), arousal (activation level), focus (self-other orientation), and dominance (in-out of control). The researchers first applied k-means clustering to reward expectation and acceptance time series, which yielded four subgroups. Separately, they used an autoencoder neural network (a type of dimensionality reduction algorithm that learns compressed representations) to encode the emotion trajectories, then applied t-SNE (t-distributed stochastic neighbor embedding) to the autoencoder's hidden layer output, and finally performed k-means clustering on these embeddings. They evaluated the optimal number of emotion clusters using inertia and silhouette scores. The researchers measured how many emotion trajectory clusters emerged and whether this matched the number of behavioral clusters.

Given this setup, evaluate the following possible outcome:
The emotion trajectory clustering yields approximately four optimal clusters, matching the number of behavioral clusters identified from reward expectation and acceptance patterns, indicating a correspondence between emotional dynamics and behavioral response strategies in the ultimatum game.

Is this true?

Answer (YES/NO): YES